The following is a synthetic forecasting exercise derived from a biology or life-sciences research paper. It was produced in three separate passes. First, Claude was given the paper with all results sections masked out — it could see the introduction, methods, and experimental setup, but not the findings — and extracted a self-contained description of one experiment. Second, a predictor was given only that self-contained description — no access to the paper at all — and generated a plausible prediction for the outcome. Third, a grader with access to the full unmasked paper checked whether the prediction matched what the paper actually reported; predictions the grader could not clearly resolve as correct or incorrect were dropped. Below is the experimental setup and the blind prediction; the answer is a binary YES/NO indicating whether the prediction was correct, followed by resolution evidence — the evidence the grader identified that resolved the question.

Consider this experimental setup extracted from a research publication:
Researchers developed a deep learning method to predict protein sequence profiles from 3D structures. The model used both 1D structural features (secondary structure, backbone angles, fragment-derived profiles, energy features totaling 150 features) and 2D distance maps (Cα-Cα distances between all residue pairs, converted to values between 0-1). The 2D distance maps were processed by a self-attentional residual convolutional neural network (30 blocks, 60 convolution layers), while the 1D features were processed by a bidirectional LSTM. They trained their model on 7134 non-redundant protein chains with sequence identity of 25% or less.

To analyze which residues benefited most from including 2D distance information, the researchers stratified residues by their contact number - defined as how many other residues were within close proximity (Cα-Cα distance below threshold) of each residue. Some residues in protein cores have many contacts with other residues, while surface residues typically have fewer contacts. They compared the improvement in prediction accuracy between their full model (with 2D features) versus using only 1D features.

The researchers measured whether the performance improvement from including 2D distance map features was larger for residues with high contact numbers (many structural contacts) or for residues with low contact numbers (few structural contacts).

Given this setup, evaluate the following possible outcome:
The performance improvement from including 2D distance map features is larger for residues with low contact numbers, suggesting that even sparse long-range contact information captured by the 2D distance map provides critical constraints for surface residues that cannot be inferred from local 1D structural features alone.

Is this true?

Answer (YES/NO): NO